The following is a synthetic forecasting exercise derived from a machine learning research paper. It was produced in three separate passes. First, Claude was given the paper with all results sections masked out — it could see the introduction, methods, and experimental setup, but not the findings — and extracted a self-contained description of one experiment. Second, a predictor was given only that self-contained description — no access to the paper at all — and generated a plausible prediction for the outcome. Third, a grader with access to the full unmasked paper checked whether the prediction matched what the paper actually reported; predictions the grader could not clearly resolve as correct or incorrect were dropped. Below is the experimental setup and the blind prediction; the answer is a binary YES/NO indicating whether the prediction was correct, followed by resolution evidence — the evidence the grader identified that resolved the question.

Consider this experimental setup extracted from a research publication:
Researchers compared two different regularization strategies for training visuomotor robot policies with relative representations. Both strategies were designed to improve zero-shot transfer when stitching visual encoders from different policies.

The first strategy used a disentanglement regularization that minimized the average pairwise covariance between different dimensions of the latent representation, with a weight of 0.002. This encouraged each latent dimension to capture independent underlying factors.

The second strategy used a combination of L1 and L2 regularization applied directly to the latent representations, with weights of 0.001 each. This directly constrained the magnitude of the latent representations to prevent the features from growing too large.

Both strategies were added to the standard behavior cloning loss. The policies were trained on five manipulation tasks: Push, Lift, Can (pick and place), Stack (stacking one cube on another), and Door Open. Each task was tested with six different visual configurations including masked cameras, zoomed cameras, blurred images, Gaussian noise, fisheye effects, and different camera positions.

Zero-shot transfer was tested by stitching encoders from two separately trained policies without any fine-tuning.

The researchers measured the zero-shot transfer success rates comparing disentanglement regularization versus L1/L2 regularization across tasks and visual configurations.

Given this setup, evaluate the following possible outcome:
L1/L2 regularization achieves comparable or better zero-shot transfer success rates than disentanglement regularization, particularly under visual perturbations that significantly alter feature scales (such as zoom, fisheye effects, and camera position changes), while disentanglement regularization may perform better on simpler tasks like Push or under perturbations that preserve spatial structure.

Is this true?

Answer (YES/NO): NO